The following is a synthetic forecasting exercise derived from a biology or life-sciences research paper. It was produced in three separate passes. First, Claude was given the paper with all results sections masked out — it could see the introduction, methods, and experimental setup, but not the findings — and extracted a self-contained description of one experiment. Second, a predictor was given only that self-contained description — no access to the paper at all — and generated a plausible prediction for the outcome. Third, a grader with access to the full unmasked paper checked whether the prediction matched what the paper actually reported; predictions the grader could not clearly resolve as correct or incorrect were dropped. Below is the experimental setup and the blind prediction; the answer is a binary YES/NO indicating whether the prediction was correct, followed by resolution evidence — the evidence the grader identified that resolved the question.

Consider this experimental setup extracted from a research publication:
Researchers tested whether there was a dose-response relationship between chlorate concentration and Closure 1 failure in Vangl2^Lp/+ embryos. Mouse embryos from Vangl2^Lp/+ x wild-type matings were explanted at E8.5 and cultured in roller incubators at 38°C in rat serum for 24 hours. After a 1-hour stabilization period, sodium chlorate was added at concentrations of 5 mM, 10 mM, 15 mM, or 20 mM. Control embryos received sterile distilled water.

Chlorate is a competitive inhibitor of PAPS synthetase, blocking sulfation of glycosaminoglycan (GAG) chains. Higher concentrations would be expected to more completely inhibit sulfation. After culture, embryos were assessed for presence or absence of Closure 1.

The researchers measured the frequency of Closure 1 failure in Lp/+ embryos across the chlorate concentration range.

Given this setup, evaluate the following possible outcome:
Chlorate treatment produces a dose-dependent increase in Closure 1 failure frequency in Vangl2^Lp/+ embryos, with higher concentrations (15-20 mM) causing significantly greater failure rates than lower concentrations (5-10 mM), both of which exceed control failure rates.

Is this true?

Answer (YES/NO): NO